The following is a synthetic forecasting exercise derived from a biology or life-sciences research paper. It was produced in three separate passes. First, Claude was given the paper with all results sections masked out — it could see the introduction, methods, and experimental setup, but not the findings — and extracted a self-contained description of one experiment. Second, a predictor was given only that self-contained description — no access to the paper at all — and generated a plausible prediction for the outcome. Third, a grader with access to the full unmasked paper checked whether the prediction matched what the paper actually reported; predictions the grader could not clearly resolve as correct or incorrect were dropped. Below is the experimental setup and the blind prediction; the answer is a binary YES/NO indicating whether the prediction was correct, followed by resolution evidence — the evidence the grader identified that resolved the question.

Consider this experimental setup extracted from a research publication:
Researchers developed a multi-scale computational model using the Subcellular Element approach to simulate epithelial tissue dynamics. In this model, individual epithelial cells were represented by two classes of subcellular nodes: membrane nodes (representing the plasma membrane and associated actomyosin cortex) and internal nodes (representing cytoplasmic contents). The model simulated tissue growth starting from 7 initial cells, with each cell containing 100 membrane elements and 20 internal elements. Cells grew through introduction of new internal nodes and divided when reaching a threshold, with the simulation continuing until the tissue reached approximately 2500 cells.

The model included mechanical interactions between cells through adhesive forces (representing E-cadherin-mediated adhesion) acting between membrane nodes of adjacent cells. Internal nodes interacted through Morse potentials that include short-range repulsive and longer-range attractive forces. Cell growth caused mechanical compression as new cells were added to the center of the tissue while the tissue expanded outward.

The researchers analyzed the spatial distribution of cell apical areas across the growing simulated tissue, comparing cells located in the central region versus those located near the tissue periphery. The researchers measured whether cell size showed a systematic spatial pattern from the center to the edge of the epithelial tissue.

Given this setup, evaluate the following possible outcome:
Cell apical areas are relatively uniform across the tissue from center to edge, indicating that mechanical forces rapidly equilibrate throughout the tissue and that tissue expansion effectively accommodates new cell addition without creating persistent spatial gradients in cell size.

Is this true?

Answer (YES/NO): NO